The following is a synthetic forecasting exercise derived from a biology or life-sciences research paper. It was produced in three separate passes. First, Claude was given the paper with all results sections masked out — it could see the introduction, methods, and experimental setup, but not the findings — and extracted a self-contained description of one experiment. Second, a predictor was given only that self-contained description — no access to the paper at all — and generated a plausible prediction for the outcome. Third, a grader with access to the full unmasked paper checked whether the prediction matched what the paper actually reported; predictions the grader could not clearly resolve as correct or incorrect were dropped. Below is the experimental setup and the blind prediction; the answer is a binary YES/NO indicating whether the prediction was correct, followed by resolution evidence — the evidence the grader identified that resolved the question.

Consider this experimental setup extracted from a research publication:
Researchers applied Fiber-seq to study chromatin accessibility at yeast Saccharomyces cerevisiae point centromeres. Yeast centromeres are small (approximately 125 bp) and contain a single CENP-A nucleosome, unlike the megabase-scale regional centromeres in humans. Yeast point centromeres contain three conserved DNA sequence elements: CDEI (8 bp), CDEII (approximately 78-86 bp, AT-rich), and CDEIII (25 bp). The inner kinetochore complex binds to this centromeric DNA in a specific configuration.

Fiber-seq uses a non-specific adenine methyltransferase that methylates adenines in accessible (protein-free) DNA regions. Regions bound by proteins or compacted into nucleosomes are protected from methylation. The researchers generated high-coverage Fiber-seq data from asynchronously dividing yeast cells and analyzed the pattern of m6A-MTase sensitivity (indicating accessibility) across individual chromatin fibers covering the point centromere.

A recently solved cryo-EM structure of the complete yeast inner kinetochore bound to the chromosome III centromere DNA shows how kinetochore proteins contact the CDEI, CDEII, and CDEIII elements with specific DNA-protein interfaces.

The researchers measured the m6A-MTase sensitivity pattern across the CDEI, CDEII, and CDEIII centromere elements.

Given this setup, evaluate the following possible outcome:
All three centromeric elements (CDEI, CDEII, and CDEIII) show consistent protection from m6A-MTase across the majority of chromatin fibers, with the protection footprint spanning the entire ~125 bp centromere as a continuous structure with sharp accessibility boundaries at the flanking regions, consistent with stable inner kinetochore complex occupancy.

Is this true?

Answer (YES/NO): YES